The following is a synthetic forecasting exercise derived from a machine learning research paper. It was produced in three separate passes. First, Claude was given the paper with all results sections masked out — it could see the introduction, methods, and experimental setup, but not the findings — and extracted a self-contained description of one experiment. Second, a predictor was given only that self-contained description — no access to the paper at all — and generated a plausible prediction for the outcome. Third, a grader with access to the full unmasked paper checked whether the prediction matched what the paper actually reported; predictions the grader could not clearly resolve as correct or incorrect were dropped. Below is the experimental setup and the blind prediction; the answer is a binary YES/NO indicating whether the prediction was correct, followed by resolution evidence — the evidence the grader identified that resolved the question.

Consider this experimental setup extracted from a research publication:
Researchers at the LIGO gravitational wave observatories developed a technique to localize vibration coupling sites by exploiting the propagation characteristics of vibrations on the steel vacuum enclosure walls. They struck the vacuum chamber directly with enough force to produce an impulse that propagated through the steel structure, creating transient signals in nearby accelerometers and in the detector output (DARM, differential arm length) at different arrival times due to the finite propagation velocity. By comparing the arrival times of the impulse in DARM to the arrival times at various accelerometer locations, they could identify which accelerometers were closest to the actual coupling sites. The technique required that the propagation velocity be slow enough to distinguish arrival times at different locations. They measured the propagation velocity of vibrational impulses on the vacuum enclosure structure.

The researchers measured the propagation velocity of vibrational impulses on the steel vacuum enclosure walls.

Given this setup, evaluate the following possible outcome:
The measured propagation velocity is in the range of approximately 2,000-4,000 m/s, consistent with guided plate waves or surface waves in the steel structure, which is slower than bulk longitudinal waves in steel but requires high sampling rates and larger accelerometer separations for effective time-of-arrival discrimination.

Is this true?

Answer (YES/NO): NO